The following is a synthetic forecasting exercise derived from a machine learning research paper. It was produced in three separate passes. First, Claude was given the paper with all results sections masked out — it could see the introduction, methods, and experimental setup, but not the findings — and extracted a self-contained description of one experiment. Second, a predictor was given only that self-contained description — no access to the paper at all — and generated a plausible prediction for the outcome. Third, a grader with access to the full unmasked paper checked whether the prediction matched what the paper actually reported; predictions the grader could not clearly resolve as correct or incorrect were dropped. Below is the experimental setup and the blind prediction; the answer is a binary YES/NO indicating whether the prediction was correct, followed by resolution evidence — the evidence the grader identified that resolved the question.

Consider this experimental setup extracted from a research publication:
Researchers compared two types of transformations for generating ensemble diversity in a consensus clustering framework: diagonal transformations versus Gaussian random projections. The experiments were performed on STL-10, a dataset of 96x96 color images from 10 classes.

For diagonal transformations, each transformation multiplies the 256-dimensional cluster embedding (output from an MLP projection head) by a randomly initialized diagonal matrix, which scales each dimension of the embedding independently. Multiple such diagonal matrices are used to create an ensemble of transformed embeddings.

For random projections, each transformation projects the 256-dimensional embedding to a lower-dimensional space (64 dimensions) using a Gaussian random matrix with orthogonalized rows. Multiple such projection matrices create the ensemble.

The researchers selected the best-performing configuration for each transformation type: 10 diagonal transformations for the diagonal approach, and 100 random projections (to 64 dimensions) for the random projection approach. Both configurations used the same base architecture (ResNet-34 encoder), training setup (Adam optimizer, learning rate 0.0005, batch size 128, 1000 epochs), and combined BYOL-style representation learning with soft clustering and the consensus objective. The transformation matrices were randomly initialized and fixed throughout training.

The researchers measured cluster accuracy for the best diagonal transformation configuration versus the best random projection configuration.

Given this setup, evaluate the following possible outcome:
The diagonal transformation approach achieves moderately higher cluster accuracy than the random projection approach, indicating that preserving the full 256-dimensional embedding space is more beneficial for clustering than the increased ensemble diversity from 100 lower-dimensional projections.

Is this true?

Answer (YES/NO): NO